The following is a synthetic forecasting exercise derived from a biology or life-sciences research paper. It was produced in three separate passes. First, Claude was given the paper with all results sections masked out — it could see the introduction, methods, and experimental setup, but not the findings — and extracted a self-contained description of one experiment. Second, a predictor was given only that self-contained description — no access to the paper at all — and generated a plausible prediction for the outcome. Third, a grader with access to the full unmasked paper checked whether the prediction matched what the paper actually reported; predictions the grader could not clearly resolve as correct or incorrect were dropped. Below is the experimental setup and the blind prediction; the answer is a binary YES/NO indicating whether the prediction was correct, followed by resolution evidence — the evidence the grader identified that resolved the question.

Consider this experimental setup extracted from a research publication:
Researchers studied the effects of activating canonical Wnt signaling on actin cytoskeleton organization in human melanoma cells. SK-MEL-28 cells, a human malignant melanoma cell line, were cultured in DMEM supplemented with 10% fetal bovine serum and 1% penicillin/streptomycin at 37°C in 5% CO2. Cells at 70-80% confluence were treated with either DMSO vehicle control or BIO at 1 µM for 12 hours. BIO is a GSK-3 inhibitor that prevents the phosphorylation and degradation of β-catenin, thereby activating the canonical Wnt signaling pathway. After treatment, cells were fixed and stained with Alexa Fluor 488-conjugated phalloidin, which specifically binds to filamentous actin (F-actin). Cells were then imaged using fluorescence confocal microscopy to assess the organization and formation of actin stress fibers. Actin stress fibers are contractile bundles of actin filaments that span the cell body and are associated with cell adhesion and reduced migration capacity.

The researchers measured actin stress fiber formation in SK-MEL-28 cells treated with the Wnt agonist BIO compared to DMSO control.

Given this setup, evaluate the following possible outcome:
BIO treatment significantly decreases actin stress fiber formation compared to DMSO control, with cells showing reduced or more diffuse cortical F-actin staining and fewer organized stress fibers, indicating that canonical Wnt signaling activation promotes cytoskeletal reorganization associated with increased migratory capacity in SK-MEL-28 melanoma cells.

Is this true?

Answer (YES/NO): NO